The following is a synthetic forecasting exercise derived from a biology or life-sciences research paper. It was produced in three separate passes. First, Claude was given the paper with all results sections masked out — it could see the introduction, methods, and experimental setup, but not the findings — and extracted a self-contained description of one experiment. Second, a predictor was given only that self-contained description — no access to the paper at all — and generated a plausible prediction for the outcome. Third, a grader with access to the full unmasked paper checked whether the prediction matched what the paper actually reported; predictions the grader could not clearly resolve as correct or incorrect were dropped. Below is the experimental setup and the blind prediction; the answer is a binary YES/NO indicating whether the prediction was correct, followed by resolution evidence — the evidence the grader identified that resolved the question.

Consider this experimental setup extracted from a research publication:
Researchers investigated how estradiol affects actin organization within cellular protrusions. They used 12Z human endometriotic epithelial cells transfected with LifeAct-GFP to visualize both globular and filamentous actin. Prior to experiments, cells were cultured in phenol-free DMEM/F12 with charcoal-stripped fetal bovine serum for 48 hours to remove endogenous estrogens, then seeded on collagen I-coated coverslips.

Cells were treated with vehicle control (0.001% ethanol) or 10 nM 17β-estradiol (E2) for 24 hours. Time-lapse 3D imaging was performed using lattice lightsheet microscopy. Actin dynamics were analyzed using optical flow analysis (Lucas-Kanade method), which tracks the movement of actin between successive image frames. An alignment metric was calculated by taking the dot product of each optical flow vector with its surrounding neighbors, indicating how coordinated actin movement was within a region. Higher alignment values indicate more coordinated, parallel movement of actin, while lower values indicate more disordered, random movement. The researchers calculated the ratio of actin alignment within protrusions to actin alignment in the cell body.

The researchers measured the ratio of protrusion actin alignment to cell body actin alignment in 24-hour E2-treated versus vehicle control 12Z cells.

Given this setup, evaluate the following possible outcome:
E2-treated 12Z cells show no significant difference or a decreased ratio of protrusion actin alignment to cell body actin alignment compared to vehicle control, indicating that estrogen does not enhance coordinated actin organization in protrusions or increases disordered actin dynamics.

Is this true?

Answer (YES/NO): YES